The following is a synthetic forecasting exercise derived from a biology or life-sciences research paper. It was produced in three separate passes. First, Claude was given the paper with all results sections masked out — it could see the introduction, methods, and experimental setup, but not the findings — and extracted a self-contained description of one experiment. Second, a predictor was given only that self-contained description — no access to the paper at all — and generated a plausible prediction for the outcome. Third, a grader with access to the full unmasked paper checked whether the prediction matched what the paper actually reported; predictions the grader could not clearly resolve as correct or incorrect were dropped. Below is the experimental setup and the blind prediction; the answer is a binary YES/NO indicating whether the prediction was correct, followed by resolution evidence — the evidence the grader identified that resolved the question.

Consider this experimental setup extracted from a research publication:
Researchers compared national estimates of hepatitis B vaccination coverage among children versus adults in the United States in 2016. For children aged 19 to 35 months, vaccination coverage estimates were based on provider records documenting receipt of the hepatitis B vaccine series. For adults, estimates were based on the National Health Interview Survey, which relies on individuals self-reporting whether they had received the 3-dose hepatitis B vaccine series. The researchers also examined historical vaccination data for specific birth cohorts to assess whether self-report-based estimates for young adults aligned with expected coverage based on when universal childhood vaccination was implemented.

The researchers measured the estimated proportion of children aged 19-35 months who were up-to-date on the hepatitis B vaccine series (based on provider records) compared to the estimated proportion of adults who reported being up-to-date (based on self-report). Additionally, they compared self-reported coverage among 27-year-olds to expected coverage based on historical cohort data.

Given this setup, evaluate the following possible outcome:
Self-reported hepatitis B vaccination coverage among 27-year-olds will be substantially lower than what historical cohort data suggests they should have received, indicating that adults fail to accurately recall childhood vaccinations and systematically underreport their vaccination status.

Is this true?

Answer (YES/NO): YES